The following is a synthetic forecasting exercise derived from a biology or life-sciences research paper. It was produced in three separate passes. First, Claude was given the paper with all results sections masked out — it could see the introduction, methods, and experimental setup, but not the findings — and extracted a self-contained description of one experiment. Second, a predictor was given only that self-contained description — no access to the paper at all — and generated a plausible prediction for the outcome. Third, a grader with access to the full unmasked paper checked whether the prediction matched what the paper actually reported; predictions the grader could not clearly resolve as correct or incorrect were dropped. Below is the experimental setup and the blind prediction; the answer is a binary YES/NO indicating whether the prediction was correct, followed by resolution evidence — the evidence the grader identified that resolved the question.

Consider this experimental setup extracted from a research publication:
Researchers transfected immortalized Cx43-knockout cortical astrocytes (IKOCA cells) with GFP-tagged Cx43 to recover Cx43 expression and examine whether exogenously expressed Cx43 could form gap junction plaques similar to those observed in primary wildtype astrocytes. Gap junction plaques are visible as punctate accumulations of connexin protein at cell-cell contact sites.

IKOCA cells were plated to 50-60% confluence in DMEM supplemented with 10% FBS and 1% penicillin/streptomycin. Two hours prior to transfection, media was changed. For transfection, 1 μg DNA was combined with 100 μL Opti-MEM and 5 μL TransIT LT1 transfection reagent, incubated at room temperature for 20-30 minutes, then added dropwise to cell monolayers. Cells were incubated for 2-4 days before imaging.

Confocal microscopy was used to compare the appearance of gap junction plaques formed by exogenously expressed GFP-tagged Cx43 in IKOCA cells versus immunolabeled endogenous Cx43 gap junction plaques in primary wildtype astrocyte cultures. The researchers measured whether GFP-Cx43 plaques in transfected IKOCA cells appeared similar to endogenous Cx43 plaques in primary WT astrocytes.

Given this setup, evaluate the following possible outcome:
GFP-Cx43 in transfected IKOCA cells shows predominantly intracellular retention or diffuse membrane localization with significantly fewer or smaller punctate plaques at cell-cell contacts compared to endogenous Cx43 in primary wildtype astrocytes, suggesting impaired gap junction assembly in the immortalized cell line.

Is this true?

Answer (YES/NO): NO